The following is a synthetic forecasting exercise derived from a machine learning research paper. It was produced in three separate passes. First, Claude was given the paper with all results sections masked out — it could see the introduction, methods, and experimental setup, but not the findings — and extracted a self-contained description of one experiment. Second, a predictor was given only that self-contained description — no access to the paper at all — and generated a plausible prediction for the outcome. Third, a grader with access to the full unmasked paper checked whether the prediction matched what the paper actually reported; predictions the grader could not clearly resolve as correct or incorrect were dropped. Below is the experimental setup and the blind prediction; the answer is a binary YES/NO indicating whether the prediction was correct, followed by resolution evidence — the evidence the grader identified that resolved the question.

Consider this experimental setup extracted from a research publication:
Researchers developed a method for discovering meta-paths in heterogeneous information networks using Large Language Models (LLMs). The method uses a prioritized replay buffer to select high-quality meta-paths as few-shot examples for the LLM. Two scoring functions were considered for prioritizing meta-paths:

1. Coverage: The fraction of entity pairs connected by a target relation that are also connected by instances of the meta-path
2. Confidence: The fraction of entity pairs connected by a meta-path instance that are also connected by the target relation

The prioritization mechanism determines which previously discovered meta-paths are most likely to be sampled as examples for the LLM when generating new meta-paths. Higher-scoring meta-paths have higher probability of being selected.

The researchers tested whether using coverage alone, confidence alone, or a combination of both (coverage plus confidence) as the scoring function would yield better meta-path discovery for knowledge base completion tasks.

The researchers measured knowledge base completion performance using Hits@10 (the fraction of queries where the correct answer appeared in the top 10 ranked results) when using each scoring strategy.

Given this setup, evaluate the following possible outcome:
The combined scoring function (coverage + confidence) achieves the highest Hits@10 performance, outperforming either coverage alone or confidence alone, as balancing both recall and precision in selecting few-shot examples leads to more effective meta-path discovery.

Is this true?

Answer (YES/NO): YES